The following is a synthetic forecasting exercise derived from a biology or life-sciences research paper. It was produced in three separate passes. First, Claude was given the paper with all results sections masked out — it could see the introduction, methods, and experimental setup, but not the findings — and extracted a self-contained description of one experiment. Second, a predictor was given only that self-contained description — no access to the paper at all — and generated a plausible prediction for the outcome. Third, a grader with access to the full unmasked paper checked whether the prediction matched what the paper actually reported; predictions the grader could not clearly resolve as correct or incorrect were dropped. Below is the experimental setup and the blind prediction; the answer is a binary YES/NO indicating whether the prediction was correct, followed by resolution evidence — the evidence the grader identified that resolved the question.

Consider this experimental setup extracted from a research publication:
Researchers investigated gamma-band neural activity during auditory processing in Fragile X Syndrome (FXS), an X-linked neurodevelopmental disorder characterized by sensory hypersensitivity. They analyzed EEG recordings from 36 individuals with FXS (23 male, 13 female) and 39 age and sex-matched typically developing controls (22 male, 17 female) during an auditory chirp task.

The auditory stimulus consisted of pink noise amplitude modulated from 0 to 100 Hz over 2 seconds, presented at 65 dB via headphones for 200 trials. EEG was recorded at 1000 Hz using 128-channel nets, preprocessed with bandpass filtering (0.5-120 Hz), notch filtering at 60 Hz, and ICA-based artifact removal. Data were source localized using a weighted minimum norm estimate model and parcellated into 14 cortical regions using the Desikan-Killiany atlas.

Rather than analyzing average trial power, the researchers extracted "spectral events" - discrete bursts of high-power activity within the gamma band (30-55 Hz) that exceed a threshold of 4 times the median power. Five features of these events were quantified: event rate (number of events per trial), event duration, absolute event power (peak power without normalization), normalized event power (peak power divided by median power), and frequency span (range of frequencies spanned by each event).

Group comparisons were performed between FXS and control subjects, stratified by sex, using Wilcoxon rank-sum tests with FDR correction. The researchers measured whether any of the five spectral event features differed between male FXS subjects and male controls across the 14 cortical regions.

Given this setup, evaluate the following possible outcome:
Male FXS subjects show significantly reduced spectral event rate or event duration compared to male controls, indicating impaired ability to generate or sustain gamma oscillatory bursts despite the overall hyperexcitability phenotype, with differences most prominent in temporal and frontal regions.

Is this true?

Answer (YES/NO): NO